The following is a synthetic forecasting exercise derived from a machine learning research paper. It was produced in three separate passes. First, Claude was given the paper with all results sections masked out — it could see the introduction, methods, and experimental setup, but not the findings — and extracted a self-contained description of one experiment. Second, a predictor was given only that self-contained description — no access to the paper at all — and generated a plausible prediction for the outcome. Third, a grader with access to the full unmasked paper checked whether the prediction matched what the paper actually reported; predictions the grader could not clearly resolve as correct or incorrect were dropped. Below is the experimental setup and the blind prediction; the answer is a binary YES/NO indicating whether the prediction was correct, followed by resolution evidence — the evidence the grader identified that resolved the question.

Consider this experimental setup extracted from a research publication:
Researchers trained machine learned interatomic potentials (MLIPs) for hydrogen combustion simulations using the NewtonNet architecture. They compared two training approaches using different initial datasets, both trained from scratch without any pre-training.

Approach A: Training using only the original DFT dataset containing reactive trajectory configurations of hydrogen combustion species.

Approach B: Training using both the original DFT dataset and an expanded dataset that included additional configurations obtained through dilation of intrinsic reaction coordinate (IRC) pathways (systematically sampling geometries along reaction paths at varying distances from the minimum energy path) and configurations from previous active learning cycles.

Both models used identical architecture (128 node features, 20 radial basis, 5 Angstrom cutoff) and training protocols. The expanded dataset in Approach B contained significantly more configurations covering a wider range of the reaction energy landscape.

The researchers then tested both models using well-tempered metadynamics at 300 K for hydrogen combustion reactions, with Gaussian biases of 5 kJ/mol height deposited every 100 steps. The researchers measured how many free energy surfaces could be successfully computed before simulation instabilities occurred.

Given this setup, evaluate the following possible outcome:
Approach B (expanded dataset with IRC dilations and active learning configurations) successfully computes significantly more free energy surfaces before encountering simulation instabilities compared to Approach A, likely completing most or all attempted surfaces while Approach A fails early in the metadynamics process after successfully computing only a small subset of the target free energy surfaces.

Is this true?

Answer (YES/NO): YES